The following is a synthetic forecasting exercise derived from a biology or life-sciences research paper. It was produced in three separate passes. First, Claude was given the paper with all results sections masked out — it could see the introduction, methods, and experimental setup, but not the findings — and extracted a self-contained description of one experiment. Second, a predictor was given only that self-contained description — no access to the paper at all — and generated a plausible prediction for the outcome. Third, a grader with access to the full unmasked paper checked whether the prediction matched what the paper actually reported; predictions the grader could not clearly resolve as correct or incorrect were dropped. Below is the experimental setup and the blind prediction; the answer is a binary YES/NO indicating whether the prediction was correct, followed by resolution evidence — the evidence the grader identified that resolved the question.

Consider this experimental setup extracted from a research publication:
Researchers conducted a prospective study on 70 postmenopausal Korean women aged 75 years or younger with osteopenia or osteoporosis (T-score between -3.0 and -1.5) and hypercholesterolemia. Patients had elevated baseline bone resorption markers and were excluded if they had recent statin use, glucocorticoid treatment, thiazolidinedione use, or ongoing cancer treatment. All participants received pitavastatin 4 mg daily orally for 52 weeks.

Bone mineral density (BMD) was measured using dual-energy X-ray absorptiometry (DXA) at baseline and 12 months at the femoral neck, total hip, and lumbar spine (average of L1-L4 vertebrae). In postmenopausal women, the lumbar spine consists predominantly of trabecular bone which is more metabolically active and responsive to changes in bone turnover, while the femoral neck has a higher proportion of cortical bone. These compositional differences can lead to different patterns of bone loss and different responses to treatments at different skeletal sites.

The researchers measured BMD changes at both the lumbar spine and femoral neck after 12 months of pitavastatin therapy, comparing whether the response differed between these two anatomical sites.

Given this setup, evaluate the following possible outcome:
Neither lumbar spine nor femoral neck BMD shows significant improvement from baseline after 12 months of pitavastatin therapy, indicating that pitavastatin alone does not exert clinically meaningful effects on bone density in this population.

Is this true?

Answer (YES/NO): YES